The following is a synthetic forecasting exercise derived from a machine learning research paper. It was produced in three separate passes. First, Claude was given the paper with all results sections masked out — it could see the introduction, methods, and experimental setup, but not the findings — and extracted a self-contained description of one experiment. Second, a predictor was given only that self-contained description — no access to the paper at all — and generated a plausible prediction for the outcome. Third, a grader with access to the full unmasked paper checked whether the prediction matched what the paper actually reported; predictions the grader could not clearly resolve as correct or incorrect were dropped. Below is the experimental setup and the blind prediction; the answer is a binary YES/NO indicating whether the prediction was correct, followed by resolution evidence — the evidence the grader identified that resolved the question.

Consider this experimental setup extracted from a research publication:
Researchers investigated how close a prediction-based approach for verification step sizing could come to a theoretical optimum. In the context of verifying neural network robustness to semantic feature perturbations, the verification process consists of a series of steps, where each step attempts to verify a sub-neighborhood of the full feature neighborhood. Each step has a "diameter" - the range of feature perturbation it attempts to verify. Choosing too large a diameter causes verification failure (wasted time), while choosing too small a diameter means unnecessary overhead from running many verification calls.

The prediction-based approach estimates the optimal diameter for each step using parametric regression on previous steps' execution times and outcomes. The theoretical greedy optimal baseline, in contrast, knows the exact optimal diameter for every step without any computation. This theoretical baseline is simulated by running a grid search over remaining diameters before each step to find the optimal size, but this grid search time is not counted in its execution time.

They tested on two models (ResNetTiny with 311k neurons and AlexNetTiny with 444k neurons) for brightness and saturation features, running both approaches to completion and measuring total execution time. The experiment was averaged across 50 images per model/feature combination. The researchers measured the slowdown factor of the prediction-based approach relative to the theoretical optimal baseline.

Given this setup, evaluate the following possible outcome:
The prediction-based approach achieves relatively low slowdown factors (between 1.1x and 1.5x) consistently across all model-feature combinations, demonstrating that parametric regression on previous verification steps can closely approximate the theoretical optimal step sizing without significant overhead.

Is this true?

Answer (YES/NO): YES